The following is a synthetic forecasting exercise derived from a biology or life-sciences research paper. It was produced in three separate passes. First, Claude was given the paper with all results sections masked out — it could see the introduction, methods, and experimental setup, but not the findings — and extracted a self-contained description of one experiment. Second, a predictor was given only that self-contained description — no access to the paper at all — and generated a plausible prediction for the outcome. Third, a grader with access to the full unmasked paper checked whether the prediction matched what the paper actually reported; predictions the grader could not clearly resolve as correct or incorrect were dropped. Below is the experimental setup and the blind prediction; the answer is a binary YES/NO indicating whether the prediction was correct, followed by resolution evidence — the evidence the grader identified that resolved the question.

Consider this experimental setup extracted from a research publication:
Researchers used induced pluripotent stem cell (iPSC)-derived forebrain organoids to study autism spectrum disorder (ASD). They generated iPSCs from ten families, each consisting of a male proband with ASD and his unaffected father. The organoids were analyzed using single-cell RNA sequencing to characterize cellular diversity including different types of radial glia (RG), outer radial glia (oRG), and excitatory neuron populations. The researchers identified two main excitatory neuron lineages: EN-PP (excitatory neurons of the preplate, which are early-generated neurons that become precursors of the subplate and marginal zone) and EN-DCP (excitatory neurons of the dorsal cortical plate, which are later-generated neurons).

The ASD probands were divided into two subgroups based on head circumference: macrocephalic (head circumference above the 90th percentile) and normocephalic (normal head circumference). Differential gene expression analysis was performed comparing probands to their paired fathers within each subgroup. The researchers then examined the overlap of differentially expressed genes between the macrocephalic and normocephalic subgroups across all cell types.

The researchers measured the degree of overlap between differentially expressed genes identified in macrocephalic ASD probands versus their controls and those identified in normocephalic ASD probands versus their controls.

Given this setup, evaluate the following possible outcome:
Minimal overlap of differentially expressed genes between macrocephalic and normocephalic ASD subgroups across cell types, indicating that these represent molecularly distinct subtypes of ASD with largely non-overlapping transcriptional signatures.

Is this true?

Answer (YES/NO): YES